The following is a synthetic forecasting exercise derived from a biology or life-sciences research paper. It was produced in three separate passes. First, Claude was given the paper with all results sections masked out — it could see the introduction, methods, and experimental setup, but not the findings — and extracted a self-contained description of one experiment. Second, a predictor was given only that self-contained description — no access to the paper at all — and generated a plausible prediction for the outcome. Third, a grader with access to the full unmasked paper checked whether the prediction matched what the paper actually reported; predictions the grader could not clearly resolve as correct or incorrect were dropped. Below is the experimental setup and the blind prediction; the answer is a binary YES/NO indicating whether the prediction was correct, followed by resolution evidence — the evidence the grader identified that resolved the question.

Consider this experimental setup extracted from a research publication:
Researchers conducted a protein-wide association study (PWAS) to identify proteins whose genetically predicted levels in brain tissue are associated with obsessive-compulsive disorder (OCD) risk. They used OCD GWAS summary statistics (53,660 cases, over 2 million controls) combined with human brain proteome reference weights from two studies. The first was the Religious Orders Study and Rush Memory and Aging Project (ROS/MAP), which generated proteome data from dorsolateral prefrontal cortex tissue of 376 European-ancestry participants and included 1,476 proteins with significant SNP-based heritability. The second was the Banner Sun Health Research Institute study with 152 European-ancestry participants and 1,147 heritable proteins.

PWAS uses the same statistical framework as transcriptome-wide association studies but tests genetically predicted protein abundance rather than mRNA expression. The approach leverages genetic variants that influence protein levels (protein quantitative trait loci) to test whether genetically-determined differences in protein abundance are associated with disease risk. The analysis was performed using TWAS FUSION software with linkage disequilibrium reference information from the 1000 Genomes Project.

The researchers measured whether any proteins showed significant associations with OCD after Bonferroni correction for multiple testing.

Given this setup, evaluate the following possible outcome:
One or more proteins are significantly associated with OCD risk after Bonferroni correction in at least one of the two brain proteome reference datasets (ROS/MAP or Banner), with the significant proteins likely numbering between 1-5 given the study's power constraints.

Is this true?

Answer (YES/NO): YES